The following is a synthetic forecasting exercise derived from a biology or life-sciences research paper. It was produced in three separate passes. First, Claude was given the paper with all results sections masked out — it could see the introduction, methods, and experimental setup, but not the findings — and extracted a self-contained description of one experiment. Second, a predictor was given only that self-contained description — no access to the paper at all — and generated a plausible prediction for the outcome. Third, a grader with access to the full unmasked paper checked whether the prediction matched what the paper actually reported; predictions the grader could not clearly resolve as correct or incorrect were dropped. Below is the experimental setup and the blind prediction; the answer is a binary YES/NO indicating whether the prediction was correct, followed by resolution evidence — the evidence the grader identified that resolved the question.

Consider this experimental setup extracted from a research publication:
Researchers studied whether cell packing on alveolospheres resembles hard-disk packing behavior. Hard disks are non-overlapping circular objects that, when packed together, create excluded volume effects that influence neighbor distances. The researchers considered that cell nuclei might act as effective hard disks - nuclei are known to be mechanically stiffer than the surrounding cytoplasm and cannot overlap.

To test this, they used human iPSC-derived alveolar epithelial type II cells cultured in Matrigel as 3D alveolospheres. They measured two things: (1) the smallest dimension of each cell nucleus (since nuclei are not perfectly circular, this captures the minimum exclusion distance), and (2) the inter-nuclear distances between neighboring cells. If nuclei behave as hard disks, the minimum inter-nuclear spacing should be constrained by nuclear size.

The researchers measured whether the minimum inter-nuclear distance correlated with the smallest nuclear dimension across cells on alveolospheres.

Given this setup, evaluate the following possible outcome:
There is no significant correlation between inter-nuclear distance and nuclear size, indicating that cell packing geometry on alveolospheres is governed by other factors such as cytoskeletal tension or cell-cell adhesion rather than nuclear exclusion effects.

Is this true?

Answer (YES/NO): NO